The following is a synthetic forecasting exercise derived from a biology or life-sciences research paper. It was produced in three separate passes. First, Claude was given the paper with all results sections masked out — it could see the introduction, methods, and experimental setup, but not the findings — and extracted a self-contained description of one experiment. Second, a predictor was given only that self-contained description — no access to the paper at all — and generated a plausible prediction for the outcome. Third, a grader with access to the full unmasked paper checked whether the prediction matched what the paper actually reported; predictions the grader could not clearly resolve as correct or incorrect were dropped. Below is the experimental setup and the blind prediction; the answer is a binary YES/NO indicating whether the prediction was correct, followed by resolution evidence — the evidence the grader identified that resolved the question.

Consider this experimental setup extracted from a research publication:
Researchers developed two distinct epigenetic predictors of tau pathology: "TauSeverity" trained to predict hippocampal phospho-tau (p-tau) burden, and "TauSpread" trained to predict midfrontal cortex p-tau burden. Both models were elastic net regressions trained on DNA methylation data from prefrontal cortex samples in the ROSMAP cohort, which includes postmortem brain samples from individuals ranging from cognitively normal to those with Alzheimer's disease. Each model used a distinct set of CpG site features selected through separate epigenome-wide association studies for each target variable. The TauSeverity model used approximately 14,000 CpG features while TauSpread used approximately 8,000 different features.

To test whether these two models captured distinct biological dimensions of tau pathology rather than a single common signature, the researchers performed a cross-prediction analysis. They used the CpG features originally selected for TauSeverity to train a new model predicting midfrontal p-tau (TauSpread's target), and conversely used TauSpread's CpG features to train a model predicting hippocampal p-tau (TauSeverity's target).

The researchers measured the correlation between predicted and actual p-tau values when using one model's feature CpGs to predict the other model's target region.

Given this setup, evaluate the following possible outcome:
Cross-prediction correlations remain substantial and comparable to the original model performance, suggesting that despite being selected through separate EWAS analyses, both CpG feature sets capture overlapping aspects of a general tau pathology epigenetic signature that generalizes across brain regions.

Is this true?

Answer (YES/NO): NO